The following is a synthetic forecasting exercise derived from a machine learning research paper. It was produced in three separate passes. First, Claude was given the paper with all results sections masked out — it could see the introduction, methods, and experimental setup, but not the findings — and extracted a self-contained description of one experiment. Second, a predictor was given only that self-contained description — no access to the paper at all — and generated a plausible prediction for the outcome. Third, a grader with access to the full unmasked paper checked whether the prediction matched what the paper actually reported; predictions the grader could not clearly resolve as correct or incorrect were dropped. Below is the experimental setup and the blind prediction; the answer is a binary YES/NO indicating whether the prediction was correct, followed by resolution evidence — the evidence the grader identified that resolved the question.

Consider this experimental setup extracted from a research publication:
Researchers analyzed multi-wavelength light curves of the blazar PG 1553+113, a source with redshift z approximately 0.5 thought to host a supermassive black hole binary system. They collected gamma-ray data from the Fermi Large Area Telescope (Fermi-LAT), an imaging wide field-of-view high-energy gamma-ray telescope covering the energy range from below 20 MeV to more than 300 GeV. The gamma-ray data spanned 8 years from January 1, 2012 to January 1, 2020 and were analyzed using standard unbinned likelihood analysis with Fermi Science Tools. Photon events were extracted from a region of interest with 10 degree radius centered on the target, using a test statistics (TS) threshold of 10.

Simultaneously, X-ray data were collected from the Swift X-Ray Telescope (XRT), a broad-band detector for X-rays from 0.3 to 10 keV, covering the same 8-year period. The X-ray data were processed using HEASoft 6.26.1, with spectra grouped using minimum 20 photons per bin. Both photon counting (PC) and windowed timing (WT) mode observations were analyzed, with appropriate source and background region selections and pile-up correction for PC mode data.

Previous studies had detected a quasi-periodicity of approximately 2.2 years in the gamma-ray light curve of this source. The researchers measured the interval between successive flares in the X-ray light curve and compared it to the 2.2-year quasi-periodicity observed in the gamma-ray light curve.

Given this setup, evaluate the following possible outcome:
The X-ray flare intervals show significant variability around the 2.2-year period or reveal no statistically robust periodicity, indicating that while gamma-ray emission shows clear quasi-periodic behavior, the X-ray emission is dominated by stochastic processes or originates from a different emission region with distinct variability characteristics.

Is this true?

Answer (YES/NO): NO